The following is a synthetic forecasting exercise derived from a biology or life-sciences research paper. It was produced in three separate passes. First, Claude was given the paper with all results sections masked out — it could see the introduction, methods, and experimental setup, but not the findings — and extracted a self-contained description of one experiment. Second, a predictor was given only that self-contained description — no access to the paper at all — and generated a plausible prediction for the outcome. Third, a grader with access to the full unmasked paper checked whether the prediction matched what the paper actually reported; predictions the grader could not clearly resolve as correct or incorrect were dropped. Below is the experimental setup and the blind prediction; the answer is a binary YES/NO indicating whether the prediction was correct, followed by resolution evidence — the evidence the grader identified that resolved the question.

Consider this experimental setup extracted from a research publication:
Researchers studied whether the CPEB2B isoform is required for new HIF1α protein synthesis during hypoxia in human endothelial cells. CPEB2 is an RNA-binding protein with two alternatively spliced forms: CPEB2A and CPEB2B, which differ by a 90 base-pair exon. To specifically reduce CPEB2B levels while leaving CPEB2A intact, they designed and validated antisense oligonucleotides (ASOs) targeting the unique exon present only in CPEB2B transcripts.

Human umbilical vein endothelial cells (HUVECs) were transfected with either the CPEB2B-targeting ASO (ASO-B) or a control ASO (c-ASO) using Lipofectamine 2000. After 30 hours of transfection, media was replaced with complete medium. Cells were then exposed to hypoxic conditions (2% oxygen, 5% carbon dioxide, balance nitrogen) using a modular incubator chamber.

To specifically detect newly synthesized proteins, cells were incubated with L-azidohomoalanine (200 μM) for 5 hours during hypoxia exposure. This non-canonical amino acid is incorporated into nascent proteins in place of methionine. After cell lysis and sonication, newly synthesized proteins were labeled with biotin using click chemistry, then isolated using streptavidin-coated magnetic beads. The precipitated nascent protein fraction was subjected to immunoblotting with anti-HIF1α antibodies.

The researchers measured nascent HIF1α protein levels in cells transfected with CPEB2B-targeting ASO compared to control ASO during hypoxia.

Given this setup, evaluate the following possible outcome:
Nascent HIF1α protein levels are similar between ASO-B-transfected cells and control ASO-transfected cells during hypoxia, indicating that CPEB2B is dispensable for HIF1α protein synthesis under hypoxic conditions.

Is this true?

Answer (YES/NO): NO